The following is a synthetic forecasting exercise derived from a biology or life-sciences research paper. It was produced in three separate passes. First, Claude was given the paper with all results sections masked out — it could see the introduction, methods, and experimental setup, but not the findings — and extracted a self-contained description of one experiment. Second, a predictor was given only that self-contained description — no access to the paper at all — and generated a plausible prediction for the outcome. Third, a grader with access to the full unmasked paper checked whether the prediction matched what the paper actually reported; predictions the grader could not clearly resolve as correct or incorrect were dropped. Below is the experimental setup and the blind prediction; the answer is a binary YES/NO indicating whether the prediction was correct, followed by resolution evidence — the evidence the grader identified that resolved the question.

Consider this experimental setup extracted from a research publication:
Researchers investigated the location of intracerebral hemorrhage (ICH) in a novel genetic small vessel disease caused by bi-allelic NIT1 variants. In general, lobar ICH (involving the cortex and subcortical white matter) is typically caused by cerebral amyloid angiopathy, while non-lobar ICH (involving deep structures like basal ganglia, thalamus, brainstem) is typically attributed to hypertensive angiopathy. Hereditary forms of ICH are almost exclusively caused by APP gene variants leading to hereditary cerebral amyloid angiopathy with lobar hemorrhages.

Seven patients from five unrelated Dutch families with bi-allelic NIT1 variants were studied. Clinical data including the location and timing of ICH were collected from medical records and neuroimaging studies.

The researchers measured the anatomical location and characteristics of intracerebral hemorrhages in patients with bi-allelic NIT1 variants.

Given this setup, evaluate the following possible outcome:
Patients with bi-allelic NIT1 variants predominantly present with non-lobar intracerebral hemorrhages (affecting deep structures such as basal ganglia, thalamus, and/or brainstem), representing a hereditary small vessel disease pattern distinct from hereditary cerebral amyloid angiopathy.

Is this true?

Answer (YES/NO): YES